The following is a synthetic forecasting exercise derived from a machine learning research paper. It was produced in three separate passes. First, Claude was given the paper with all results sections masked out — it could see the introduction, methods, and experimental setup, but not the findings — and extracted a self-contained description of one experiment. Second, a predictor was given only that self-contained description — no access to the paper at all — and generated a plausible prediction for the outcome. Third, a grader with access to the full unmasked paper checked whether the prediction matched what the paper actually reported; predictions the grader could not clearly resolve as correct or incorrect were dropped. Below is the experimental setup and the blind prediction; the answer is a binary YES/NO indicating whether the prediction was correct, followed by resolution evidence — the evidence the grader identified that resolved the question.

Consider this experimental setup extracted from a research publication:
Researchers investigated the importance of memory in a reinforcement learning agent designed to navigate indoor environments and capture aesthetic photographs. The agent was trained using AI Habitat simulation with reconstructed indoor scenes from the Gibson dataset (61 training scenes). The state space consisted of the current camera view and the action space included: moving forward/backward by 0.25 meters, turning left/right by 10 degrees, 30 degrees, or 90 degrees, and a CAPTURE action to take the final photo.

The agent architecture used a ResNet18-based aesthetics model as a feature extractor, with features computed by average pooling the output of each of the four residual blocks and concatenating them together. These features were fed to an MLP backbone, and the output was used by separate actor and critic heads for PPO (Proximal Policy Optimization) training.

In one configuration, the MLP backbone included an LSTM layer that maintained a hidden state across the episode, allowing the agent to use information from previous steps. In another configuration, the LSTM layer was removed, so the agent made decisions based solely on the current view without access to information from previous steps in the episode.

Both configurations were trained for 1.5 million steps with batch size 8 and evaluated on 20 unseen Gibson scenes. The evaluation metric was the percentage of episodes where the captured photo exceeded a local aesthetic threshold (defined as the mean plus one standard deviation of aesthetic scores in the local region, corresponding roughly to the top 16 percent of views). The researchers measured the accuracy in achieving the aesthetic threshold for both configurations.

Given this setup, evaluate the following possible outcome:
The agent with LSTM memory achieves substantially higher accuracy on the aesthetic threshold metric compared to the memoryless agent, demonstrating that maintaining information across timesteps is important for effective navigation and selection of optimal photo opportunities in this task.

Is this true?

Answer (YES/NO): YES